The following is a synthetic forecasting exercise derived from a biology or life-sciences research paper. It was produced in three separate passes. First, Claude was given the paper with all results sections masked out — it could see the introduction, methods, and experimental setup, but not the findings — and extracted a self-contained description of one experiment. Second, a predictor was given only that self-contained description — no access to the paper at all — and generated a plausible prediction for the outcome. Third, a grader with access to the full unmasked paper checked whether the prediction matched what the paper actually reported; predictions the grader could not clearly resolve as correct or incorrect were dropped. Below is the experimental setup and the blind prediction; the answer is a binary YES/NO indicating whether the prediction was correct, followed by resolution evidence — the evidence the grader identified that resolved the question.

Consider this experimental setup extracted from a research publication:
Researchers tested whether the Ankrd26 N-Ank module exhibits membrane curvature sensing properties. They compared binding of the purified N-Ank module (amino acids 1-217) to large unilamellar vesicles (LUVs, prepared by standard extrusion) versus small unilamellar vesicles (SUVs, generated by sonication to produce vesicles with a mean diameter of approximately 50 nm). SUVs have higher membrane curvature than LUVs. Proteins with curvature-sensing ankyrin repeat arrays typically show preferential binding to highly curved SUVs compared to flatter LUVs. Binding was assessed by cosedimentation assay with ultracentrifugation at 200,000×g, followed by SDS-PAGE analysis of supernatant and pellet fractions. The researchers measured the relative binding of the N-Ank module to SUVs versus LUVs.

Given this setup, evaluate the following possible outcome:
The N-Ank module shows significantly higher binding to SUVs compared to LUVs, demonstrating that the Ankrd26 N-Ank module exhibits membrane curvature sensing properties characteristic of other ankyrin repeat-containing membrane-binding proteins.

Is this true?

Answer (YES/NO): NO